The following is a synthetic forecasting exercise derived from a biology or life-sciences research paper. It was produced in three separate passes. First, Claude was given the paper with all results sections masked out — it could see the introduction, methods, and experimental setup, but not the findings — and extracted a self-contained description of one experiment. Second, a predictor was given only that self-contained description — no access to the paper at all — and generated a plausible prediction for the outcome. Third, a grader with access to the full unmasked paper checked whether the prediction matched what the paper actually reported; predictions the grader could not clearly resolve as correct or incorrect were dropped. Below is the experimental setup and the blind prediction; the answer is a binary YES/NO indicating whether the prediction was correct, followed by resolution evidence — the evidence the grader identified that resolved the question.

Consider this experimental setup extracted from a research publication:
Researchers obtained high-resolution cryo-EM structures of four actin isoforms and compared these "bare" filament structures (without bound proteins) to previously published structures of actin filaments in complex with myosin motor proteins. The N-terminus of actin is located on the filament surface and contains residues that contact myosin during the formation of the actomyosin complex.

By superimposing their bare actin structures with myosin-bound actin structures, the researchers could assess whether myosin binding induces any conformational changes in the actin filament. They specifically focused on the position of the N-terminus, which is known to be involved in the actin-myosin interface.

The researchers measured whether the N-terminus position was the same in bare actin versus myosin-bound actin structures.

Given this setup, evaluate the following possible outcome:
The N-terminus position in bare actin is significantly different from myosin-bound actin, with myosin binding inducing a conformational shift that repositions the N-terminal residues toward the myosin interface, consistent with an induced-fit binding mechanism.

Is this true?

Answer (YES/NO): NO